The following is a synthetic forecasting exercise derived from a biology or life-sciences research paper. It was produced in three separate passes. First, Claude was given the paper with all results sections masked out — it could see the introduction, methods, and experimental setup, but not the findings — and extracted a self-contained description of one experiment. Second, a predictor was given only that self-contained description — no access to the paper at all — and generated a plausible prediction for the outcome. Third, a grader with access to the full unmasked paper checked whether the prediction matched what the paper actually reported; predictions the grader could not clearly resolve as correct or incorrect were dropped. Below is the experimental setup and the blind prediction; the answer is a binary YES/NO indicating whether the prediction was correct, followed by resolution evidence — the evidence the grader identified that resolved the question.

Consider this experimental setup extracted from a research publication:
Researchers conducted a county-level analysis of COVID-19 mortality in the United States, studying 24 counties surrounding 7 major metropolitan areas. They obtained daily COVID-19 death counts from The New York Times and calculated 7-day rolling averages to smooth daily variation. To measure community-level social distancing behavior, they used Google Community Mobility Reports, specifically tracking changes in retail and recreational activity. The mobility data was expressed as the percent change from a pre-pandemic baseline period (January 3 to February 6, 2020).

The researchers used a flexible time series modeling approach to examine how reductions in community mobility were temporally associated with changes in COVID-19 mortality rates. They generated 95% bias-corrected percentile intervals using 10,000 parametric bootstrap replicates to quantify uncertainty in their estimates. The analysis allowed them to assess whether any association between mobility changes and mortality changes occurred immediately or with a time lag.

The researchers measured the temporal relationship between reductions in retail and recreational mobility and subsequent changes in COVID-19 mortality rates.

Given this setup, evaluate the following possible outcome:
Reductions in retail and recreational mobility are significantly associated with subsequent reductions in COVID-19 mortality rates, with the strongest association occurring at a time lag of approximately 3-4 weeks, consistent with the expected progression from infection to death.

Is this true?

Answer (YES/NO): YES